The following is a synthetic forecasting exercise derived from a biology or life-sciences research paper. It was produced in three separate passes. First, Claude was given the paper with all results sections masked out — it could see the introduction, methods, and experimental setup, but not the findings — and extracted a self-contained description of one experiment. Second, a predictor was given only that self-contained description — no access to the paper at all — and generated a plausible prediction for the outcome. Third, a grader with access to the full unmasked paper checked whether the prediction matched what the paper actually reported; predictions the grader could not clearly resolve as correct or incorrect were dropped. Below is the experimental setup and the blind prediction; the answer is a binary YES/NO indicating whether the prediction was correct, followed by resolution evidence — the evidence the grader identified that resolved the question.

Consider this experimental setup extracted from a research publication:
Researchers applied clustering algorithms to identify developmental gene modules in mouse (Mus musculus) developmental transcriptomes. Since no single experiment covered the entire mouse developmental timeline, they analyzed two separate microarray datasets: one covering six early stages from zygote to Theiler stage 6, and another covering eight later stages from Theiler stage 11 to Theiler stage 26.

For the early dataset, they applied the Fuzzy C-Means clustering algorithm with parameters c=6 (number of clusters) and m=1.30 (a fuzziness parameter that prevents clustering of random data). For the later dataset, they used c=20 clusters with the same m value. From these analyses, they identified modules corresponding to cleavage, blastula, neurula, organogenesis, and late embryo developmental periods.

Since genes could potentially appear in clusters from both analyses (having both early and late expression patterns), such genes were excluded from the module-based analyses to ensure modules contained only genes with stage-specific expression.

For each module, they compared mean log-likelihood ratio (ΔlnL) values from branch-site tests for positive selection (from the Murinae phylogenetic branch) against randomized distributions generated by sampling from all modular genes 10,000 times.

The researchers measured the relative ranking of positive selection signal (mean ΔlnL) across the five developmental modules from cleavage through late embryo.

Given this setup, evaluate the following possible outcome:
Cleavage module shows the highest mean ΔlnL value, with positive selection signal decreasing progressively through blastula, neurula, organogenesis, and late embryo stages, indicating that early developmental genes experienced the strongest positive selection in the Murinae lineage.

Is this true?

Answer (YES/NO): NO